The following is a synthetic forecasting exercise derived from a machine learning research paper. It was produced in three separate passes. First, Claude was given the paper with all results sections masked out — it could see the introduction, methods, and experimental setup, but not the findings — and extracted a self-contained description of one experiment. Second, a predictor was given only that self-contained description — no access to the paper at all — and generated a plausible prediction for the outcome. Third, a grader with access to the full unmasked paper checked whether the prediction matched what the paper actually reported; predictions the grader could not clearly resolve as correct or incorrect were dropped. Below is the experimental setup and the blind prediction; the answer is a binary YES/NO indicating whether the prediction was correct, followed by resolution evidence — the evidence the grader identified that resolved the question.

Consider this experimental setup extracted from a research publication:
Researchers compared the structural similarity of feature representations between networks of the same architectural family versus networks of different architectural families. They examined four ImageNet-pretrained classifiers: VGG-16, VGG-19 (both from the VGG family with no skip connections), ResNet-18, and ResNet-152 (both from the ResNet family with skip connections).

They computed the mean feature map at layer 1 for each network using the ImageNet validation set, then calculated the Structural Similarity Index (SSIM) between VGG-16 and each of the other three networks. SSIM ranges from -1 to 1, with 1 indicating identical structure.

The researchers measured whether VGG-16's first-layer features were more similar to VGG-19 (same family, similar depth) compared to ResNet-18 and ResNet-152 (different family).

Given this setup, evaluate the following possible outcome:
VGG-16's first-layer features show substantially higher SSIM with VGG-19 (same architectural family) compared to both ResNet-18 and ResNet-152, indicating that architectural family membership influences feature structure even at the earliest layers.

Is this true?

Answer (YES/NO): YES